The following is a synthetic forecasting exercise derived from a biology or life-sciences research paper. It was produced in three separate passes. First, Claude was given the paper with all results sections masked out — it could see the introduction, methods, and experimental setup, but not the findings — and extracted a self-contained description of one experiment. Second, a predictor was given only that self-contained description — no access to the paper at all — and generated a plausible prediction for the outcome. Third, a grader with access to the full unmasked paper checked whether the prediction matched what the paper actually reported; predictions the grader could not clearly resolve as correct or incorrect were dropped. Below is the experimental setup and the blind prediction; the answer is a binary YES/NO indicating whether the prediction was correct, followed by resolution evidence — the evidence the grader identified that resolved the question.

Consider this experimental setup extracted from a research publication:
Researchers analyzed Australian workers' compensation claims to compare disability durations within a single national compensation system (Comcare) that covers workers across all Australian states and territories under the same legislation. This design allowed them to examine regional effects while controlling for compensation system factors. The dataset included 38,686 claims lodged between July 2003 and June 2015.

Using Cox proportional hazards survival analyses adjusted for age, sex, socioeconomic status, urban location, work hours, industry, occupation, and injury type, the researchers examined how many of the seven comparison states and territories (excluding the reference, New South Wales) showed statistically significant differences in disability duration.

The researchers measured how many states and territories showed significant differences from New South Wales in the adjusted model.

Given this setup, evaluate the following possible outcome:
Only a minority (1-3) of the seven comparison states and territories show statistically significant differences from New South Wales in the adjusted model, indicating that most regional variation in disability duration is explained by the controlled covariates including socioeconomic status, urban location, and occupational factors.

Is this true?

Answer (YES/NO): YES